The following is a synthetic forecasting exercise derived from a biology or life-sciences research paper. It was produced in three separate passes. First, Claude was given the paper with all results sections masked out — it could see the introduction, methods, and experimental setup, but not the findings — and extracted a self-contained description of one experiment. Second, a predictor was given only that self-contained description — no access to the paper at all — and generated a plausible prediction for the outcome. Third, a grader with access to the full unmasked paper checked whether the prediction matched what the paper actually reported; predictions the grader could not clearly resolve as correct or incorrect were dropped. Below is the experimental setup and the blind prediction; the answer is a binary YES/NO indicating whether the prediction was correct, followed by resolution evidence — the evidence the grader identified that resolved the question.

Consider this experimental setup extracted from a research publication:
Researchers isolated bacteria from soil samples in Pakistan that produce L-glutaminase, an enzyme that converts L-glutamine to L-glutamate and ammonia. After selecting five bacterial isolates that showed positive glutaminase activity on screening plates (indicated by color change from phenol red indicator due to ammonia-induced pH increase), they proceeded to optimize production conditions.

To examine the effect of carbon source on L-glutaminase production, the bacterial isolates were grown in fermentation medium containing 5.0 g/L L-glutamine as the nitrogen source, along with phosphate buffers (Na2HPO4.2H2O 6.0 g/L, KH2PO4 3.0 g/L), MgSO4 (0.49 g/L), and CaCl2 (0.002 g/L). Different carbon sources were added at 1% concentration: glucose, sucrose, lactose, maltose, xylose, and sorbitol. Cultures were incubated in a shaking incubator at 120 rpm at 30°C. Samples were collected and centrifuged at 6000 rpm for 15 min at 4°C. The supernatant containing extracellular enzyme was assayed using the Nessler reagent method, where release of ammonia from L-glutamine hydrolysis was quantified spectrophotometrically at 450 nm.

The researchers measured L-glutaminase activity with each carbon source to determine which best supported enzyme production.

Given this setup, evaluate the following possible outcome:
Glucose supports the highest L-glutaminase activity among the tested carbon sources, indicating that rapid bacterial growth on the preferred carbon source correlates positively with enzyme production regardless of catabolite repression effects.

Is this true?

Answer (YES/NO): NO